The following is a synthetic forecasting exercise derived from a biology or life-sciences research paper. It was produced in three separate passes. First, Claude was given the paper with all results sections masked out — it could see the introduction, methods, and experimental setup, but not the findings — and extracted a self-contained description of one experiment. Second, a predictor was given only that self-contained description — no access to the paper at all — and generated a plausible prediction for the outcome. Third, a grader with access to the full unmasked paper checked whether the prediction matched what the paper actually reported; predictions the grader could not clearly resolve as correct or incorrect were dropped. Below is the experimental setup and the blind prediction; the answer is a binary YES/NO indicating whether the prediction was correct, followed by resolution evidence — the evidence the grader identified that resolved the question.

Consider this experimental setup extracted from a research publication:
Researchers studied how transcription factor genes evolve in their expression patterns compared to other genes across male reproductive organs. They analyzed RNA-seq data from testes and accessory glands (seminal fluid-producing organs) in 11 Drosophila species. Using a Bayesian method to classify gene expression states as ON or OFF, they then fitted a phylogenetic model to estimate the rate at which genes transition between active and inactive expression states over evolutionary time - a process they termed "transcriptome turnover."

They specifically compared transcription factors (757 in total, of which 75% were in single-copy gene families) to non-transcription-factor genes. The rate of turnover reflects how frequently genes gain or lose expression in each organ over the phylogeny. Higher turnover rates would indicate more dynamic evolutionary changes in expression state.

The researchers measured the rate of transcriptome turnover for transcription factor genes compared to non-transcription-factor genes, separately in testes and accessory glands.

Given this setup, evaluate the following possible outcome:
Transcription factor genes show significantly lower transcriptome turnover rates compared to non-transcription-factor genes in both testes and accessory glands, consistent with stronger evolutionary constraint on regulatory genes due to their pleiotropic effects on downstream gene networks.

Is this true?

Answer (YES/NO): NO